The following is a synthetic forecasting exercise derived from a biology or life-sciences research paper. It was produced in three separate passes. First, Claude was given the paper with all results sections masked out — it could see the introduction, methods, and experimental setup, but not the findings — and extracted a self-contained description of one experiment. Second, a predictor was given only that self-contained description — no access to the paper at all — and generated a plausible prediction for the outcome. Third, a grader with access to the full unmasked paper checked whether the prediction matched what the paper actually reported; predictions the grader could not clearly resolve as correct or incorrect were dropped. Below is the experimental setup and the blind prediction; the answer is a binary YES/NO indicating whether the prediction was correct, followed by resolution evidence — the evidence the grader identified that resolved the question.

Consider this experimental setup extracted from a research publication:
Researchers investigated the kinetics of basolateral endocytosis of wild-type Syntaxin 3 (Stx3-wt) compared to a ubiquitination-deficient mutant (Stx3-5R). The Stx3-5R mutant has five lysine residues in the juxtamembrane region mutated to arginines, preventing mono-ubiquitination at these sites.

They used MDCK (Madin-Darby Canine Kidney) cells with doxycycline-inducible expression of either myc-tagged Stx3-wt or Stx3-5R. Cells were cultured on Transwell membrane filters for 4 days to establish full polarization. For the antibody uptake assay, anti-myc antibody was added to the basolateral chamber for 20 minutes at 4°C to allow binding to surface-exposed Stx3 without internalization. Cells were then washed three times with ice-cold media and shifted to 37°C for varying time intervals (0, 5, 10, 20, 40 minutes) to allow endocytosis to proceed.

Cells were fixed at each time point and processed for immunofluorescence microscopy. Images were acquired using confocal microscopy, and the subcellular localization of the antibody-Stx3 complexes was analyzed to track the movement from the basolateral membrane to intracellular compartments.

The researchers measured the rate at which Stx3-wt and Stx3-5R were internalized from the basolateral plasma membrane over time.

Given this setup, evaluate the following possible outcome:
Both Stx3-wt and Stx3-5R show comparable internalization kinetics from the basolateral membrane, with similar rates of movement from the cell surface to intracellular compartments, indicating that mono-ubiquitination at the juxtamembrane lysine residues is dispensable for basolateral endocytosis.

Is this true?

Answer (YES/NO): NO